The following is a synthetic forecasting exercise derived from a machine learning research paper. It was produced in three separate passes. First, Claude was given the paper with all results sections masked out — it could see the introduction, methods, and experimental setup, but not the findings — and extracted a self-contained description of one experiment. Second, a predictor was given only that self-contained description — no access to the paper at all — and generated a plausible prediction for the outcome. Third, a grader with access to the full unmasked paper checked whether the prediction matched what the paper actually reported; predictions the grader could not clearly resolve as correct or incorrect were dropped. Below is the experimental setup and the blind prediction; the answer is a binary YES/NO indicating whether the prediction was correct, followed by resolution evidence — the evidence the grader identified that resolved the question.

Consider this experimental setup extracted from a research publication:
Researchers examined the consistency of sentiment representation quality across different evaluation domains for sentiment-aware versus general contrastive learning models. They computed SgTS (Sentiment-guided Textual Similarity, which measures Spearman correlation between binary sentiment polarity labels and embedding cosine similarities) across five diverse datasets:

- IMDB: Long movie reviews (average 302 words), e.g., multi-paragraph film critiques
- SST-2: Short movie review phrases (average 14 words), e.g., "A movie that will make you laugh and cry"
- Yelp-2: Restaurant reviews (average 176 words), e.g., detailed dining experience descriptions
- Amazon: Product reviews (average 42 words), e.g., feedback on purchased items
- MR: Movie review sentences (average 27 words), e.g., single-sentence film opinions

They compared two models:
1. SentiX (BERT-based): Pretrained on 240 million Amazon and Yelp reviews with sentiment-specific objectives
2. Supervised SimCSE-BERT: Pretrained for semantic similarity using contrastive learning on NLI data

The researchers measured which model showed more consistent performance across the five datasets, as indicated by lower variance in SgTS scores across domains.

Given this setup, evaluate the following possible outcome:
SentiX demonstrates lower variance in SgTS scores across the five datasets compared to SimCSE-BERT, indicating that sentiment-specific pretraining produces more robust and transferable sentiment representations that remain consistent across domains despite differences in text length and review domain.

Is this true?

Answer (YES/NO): NO